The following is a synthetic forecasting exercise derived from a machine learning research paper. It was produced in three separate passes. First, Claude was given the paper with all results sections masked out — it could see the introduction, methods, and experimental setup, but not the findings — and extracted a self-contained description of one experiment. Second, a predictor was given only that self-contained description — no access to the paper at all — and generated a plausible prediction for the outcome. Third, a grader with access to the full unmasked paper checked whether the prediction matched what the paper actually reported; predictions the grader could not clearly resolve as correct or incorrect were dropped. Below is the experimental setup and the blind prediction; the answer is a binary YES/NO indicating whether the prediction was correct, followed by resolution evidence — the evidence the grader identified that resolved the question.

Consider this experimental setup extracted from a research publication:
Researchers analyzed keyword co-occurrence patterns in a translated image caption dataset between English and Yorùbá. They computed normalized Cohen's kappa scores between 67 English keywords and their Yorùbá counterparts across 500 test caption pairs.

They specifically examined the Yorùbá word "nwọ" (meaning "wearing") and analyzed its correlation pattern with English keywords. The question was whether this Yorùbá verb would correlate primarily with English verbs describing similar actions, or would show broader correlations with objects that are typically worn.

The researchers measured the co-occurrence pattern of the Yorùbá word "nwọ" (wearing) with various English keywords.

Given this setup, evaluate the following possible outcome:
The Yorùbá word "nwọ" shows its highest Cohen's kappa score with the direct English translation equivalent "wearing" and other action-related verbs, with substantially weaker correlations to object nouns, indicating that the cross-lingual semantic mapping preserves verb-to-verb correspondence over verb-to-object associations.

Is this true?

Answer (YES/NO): NO